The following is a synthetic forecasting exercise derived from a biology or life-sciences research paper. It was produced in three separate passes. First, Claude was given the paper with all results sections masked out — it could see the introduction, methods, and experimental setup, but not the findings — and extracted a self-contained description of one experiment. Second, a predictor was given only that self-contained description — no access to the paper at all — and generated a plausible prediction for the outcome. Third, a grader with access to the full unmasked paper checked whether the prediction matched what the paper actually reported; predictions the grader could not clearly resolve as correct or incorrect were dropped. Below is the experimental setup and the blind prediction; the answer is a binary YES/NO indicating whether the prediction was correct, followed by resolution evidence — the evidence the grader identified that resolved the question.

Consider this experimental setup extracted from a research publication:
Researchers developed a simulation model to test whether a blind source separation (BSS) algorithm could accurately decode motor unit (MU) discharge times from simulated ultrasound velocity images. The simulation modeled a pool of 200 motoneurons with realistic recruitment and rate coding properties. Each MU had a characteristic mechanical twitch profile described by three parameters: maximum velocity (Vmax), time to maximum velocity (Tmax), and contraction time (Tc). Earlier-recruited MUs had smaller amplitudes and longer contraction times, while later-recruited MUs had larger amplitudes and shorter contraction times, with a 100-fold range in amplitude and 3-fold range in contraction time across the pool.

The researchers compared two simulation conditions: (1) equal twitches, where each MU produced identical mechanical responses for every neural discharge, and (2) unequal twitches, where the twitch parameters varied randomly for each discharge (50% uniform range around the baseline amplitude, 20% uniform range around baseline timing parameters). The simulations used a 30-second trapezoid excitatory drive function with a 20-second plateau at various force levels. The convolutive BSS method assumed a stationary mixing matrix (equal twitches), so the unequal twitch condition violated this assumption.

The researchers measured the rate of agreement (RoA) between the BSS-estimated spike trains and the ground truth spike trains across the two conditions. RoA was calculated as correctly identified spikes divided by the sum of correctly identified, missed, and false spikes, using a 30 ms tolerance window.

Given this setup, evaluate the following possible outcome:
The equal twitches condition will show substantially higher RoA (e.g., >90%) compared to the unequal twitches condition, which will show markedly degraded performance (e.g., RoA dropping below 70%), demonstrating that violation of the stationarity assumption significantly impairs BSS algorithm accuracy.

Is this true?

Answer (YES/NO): NO